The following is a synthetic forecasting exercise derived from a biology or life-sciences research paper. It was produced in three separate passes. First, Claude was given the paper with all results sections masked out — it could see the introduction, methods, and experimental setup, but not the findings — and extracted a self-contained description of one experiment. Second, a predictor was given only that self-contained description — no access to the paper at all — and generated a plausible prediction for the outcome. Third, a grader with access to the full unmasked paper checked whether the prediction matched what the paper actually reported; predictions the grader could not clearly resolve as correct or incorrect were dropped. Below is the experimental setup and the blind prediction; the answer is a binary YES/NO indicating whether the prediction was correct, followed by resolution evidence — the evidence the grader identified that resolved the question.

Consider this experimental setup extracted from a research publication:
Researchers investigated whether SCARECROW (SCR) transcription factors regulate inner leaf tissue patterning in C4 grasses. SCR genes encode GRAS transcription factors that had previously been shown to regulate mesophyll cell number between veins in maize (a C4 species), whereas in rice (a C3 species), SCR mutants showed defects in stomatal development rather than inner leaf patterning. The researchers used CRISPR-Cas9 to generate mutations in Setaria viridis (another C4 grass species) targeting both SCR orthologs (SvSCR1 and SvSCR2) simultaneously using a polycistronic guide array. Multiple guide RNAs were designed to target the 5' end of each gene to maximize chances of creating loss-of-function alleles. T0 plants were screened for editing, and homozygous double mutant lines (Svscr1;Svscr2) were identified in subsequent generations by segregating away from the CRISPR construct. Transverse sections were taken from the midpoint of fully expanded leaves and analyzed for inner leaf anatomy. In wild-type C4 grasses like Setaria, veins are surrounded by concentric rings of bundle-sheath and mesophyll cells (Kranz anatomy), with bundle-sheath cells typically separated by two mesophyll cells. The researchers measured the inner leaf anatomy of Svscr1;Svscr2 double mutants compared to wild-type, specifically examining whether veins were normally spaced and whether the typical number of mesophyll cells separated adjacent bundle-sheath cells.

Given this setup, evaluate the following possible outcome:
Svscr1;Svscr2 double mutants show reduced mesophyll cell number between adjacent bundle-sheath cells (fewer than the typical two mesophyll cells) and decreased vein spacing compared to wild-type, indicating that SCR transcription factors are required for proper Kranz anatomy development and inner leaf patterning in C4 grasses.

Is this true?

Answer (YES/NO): NO